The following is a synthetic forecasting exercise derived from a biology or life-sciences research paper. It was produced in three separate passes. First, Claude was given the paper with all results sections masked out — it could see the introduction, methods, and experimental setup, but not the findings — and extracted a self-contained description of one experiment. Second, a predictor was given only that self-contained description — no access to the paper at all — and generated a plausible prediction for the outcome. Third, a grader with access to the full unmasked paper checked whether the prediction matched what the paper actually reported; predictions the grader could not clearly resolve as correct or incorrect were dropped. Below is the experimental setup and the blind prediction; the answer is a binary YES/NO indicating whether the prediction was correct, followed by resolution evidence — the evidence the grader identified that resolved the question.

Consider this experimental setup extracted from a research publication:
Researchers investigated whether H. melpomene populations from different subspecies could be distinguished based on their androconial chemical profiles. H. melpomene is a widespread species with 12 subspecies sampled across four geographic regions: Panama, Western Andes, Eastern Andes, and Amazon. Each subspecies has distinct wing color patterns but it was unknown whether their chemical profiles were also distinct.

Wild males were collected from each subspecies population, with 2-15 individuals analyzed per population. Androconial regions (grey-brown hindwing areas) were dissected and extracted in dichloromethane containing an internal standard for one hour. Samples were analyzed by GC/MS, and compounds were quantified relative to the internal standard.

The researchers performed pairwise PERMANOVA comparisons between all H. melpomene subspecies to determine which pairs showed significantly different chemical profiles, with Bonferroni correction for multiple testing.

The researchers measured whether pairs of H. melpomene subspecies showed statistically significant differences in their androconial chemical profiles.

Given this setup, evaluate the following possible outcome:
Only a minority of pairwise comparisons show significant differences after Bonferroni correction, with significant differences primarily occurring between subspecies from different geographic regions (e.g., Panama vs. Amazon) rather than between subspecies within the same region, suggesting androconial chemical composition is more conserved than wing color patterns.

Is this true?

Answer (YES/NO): NO